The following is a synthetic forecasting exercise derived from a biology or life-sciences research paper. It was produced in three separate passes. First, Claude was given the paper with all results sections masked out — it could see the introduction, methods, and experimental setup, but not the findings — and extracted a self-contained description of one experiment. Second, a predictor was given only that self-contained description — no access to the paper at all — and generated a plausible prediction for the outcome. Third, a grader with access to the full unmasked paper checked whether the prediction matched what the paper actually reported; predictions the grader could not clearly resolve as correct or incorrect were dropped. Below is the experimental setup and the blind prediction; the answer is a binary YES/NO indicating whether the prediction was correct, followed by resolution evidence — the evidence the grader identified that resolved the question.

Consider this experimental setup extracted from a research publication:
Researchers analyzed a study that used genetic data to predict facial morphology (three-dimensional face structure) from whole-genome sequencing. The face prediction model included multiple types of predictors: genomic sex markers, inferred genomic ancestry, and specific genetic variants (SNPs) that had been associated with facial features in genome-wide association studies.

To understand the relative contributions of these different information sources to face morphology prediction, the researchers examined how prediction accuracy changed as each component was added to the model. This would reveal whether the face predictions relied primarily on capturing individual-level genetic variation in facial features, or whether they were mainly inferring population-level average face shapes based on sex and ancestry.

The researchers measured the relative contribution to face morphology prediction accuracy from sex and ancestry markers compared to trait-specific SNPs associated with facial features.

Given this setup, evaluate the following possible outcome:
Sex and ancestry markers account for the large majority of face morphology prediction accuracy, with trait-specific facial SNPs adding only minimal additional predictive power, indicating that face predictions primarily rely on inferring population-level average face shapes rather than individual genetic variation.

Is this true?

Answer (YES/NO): YES